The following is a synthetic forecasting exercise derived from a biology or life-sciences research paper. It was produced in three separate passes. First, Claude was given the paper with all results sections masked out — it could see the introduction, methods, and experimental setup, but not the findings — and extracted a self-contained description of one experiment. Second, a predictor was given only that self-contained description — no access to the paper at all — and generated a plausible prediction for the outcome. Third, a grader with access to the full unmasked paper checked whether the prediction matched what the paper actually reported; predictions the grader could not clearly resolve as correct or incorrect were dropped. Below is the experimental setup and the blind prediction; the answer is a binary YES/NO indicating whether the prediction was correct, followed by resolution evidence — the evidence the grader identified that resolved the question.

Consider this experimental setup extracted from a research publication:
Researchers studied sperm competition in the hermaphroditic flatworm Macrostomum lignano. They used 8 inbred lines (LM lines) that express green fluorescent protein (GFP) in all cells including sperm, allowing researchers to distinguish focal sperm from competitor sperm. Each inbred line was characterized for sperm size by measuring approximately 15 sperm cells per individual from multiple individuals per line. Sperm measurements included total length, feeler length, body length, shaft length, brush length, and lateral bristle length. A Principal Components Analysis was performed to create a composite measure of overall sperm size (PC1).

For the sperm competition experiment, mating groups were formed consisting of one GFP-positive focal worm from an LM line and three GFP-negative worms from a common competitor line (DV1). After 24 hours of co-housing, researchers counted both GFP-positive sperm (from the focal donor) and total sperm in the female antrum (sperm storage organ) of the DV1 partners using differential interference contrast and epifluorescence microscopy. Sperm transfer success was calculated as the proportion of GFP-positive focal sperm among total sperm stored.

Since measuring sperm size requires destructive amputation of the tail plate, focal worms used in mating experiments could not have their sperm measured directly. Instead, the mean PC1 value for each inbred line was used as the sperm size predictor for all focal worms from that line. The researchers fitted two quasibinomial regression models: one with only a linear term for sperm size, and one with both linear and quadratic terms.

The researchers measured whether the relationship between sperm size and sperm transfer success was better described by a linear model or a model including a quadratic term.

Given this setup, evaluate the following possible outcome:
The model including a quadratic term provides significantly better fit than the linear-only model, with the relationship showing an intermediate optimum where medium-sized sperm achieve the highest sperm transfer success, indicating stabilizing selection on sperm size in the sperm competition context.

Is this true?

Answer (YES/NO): YES